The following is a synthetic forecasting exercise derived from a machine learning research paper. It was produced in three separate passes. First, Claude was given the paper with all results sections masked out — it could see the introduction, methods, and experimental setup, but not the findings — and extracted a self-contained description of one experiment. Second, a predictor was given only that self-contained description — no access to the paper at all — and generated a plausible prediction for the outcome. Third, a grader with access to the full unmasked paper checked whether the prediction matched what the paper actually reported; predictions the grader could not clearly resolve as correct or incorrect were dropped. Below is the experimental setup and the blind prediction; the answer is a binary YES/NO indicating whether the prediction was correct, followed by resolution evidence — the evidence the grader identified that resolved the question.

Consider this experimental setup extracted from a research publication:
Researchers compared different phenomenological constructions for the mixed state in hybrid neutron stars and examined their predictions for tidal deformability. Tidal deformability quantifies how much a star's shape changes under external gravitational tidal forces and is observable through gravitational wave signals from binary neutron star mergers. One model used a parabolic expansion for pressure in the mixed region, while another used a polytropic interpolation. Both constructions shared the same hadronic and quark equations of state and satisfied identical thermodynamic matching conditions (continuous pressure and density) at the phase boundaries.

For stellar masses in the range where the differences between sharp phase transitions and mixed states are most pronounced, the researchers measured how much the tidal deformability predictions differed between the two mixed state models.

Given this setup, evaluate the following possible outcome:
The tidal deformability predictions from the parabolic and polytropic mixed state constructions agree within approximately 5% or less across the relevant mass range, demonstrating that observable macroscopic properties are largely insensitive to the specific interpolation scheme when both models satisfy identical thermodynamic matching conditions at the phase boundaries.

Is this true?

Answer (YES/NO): YES